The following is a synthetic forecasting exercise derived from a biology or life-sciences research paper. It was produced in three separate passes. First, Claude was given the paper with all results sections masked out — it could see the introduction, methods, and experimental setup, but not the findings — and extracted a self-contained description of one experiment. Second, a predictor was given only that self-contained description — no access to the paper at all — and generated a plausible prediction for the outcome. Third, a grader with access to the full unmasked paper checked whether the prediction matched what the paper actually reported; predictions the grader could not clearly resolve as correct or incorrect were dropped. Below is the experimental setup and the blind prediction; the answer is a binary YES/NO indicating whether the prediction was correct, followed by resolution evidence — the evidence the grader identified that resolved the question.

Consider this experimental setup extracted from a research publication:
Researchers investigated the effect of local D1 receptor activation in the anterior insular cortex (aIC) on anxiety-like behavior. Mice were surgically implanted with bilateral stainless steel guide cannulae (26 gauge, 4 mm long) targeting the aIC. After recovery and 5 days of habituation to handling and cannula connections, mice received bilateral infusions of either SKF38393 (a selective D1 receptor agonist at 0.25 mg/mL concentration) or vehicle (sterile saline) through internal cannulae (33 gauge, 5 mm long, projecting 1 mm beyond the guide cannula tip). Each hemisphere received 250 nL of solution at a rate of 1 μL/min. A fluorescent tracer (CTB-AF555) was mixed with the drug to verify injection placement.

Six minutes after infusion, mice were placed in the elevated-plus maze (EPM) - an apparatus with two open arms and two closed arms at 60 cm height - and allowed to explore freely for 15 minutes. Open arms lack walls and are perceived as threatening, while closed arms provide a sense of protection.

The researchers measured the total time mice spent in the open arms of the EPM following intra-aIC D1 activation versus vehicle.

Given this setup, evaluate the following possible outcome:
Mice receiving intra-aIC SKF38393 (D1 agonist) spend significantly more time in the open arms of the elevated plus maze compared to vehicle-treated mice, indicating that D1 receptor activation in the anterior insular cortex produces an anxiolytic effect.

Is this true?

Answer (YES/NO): NO